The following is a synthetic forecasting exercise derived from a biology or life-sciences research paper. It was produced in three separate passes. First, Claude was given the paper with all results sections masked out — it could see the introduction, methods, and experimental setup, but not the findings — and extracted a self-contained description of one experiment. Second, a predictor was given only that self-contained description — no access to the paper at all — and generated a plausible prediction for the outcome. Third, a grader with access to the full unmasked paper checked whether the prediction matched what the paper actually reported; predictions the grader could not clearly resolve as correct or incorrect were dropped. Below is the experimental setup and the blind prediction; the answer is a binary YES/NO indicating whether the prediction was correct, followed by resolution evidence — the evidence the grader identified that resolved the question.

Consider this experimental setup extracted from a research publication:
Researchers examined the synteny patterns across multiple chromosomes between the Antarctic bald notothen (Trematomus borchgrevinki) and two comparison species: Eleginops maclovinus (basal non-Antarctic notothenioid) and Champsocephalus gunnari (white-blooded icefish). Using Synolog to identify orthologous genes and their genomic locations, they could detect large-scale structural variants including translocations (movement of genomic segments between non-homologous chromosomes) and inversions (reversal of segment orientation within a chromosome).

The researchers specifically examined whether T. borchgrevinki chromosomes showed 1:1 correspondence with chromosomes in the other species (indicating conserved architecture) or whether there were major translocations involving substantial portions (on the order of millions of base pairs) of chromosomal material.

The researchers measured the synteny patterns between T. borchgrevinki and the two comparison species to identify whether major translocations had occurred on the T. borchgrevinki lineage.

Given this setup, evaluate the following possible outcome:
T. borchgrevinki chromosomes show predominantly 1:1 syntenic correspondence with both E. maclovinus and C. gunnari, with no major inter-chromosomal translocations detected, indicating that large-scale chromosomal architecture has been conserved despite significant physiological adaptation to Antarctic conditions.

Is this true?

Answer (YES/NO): NO